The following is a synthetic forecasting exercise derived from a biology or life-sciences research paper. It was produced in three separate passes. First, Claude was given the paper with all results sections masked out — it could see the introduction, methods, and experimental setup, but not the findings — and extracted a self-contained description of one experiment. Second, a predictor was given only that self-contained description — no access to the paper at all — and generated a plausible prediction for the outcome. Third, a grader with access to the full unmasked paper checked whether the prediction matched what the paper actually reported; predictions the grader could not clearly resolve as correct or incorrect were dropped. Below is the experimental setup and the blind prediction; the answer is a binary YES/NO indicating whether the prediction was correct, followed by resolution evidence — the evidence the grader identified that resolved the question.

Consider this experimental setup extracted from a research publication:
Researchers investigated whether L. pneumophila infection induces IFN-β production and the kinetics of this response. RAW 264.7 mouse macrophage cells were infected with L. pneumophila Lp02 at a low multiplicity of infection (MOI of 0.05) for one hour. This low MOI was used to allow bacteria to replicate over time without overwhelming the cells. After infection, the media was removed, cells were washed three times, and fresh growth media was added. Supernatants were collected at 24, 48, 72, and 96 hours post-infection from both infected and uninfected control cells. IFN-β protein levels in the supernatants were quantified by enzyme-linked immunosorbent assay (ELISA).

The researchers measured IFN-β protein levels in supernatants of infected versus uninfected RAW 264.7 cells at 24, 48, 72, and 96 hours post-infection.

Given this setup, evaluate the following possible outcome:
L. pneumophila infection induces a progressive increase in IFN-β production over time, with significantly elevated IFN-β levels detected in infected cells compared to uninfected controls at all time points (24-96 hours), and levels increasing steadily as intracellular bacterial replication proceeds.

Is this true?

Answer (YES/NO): NO